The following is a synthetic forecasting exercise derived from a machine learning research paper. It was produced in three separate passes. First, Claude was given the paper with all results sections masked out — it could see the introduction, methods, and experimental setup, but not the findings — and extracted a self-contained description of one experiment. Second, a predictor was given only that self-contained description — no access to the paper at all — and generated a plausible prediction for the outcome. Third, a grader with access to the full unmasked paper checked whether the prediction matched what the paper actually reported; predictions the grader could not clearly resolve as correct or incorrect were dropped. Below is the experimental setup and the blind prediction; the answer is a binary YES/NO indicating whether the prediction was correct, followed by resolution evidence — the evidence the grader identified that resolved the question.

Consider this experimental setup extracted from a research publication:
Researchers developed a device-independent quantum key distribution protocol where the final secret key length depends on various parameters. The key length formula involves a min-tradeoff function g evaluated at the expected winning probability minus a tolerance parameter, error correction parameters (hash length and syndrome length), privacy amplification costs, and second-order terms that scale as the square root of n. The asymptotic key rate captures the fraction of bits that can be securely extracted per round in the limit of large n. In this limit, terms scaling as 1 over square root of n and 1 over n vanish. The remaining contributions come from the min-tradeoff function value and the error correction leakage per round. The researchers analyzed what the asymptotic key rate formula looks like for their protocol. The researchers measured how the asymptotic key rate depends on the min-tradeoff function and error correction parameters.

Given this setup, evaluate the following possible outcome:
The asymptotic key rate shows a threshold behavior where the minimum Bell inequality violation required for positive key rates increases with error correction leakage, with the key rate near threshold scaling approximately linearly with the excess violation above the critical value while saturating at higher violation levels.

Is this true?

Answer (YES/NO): NO